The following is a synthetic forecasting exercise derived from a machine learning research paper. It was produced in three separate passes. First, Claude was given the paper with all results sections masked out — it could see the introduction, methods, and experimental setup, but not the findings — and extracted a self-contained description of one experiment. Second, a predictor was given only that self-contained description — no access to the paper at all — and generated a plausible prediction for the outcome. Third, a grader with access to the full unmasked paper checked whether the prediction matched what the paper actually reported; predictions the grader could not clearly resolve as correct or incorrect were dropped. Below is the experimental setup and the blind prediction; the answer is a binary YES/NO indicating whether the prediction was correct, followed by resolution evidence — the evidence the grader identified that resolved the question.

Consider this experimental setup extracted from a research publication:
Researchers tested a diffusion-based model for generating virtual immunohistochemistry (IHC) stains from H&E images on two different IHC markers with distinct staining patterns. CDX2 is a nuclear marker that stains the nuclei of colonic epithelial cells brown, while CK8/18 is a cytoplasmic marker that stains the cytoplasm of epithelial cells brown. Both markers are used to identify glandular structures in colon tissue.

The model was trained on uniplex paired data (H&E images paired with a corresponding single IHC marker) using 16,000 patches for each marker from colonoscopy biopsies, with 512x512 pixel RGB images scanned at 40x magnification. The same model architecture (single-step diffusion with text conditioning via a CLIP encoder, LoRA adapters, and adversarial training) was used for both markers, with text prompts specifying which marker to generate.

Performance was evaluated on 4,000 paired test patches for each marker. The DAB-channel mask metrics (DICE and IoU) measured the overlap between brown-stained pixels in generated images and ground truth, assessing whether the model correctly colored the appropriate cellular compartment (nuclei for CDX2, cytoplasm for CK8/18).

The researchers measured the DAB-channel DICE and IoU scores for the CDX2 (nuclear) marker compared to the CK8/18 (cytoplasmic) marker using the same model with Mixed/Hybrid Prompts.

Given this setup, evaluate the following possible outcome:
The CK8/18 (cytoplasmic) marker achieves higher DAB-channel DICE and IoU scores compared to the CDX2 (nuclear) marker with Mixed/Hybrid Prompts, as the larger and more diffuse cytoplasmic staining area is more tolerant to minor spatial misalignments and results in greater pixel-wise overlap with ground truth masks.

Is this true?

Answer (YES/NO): NO